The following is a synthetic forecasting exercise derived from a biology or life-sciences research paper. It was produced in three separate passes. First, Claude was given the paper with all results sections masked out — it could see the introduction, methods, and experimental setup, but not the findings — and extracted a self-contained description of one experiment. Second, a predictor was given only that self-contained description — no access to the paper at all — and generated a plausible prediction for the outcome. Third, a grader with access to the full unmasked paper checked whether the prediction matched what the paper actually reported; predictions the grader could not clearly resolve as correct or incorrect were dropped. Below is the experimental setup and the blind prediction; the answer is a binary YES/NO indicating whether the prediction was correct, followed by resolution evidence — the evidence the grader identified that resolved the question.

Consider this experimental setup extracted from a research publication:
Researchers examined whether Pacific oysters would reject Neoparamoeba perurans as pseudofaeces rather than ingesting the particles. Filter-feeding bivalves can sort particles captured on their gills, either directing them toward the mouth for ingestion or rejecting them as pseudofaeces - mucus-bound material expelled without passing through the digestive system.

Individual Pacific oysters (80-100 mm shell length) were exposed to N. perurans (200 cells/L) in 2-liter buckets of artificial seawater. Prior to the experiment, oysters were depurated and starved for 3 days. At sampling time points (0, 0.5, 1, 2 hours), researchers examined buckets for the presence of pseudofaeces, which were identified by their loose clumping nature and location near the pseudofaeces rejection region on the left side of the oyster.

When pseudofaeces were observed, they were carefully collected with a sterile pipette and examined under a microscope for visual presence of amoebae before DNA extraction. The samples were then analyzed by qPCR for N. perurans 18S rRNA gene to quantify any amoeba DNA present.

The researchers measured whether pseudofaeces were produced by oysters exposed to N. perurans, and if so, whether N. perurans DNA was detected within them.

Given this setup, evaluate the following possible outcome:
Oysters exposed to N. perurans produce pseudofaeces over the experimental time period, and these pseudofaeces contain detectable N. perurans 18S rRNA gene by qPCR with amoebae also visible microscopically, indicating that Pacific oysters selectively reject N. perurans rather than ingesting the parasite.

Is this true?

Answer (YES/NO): NO